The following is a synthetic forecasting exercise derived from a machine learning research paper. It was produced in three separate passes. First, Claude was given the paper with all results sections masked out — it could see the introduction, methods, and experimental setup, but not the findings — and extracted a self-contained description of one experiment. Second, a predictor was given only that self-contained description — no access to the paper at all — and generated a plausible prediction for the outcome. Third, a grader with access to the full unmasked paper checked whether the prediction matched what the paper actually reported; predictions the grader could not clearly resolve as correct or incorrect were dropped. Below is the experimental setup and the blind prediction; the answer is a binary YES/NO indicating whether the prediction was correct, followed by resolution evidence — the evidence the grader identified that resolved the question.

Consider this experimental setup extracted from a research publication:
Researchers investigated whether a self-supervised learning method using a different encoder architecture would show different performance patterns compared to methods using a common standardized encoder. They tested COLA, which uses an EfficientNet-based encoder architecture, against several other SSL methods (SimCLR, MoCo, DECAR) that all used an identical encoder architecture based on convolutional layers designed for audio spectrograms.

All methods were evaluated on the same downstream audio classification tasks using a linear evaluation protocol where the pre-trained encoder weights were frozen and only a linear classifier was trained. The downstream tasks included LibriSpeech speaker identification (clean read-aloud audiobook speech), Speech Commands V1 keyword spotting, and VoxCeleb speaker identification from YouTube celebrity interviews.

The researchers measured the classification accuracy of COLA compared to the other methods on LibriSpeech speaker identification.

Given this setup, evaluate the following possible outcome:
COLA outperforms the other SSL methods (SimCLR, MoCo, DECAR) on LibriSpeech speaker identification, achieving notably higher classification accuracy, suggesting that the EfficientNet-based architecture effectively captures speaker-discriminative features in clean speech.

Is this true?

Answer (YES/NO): YES